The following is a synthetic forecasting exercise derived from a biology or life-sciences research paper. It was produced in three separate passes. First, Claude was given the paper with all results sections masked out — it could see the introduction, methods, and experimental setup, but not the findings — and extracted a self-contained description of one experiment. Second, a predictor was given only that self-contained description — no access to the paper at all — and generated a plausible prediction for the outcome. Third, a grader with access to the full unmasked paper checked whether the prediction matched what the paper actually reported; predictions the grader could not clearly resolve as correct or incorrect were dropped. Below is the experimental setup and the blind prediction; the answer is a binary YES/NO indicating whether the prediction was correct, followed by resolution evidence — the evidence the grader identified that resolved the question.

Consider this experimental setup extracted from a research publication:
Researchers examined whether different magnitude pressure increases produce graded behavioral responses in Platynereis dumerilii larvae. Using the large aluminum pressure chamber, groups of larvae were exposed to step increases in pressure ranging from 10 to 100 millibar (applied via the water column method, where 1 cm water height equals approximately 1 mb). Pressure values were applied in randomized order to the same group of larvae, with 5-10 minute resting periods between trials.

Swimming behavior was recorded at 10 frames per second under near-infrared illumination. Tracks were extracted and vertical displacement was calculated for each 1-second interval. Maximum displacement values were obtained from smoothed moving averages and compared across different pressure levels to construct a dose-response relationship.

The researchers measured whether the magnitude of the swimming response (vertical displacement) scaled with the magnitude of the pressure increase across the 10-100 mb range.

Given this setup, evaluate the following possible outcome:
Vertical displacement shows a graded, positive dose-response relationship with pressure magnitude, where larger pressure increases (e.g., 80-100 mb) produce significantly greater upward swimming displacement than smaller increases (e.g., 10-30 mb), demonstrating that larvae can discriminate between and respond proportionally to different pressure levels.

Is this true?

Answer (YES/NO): YES